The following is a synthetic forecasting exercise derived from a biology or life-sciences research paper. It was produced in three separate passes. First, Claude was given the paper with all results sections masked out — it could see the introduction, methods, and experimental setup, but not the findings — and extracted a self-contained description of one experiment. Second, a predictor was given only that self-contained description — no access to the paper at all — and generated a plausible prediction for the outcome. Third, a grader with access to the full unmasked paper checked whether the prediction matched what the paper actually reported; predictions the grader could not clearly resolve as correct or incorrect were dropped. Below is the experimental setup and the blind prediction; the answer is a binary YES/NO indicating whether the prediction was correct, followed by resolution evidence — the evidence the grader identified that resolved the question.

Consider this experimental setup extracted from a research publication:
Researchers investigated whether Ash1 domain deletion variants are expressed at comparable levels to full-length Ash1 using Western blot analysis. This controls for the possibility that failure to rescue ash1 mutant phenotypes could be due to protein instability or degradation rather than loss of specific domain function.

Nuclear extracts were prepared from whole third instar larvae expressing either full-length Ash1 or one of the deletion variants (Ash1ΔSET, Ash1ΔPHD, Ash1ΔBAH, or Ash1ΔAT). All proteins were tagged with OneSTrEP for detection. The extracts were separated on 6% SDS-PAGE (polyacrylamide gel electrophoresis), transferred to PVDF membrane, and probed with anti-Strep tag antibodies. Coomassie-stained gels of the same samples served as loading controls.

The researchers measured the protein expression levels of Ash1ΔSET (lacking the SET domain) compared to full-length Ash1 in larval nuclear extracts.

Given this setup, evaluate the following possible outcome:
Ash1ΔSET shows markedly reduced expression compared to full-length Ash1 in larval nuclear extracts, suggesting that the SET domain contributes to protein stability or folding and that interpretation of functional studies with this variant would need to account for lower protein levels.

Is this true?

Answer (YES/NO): NO